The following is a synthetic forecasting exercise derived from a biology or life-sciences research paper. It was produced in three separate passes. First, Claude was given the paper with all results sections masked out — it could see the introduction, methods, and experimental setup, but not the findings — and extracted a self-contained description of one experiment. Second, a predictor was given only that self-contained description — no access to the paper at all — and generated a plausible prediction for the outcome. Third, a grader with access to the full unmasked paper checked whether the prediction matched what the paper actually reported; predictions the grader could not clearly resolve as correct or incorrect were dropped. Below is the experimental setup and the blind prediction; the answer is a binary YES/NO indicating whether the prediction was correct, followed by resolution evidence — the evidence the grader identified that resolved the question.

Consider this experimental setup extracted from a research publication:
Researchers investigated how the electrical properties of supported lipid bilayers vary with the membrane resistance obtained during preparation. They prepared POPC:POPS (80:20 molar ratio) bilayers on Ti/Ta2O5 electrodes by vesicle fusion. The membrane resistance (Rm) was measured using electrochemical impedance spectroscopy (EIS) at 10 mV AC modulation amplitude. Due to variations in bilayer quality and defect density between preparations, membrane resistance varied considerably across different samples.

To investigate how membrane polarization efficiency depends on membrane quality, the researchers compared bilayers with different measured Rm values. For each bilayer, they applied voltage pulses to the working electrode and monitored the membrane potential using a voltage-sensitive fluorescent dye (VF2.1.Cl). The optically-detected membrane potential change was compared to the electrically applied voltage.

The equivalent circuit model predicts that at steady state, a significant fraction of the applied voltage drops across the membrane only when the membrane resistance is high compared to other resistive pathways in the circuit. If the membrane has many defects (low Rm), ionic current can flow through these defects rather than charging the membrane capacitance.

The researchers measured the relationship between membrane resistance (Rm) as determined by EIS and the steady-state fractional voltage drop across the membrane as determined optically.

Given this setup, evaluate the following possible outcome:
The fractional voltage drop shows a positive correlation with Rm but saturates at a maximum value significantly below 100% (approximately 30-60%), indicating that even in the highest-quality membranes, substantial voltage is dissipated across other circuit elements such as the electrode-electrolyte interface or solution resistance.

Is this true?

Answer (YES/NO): YES